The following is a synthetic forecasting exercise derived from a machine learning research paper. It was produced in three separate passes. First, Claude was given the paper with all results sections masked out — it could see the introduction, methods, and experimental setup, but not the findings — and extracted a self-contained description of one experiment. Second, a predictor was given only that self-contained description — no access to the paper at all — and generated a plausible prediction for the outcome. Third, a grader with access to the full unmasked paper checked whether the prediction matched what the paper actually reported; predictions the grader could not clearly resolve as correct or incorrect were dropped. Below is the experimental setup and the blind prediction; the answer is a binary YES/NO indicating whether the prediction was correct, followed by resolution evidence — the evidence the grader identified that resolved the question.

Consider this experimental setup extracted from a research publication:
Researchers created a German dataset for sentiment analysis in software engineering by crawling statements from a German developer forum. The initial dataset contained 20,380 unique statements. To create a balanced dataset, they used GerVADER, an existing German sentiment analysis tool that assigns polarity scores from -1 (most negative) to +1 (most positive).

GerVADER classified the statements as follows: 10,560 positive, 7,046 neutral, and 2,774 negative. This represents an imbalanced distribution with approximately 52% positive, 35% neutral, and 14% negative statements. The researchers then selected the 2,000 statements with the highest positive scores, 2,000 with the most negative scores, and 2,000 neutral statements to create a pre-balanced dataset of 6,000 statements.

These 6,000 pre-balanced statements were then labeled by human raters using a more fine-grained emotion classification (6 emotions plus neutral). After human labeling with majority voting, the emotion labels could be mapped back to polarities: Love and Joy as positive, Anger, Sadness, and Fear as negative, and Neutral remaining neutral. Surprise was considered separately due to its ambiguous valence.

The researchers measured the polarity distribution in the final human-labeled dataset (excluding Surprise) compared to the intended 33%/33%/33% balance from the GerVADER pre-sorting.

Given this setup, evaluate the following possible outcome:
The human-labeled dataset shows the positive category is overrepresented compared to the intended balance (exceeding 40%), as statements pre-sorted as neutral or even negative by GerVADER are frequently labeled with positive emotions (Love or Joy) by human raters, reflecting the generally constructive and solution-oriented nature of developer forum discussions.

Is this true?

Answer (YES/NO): NO